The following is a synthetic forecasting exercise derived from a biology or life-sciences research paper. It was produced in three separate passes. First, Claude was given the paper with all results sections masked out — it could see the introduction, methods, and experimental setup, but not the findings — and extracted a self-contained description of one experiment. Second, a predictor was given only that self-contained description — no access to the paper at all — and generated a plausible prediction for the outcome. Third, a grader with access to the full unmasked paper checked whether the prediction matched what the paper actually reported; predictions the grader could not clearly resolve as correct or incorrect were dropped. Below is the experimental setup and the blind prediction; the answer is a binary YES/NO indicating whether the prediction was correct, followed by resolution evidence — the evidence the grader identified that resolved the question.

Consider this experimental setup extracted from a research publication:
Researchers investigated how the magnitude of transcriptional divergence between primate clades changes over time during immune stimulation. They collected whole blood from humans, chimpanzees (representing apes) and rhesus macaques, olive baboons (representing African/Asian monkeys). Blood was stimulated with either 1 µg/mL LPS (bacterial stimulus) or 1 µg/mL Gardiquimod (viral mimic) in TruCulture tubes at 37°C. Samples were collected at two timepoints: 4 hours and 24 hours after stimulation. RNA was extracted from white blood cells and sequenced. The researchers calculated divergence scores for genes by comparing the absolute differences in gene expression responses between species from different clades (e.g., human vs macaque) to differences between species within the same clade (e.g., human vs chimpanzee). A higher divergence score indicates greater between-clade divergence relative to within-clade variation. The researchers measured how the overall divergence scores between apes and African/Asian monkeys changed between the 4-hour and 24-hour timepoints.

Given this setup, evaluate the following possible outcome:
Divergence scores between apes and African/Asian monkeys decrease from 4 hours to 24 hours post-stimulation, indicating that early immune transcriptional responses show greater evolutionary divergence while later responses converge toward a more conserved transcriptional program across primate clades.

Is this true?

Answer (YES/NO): YES